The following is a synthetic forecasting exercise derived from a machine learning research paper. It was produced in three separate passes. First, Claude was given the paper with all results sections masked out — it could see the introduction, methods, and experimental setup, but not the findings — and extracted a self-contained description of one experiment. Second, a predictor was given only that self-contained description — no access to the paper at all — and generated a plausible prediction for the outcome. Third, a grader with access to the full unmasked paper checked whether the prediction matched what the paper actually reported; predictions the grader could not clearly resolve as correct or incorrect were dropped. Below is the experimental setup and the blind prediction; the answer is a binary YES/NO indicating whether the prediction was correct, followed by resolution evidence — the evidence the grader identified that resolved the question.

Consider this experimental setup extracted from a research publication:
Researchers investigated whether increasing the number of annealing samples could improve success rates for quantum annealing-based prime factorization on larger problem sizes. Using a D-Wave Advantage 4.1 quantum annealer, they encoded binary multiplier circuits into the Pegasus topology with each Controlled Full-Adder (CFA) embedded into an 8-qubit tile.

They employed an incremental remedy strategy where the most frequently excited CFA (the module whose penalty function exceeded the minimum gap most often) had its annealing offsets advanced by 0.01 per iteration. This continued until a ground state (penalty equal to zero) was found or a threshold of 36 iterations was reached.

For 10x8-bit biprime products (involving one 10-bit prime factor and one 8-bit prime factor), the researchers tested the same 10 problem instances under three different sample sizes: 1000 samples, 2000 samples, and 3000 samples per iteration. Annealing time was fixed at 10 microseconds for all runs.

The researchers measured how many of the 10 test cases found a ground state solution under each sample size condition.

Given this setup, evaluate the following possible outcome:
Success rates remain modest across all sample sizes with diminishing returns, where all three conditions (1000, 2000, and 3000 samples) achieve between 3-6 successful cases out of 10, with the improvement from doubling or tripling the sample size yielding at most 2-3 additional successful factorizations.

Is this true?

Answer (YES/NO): NO